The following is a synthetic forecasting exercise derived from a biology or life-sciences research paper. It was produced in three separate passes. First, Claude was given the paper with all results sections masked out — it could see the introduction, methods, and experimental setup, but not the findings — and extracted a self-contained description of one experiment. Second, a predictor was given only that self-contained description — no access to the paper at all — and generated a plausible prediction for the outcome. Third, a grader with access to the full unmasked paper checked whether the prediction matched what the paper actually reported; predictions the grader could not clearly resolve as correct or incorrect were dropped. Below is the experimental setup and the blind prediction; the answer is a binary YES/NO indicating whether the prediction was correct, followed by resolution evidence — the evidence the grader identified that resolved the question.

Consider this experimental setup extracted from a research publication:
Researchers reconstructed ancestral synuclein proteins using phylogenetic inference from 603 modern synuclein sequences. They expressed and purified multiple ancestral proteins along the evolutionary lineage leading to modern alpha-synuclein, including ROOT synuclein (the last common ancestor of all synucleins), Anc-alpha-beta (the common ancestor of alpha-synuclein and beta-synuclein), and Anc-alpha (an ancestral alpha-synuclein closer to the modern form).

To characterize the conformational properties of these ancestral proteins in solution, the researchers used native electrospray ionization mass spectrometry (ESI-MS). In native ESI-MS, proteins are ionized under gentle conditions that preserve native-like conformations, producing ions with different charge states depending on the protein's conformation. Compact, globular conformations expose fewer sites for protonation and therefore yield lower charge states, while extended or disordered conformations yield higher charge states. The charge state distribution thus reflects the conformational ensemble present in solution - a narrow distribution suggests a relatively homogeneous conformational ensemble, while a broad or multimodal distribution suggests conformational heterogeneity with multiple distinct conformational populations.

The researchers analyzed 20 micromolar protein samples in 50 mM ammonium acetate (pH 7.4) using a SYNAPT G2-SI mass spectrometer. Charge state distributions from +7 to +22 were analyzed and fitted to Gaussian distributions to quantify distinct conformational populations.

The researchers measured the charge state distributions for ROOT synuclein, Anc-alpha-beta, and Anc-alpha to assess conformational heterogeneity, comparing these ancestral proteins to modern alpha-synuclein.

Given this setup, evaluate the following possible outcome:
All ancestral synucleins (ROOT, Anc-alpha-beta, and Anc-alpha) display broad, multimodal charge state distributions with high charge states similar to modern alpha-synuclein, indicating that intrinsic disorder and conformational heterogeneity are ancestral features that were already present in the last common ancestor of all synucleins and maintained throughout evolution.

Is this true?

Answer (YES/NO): NO